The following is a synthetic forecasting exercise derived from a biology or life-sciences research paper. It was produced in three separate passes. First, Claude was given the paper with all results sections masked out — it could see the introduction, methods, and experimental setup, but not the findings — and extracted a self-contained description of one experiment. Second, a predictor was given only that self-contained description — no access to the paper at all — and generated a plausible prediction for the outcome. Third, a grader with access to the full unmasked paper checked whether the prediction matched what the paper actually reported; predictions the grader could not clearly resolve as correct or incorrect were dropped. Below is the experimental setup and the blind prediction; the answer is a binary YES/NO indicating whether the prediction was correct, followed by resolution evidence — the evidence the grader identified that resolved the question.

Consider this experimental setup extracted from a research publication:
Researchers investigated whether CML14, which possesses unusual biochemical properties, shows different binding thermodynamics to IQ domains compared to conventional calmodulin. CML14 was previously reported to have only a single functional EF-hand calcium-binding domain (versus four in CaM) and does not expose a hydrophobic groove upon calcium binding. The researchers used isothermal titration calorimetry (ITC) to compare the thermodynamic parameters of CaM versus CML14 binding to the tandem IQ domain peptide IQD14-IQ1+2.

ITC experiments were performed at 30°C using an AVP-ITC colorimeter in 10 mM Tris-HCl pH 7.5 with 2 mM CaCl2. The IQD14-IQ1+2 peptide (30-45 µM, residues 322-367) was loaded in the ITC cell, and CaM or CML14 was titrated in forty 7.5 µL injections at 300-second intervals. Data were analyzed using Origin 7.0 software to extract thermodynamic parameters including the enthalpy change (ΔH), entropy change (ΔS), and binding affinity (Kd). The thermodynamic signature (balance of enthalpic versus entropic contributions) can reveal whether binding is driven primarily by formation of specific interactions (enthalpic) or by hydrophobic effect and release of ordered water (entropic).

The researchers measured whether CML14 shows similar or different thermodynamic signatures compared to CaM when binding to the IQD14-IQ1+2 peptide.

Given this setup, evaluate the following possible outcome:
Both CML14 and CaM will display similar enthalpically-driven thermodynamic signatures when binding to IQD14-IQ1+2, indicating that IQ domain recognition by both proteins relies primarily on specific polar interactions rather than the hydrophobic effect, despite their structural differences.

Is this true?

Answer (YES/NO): YES